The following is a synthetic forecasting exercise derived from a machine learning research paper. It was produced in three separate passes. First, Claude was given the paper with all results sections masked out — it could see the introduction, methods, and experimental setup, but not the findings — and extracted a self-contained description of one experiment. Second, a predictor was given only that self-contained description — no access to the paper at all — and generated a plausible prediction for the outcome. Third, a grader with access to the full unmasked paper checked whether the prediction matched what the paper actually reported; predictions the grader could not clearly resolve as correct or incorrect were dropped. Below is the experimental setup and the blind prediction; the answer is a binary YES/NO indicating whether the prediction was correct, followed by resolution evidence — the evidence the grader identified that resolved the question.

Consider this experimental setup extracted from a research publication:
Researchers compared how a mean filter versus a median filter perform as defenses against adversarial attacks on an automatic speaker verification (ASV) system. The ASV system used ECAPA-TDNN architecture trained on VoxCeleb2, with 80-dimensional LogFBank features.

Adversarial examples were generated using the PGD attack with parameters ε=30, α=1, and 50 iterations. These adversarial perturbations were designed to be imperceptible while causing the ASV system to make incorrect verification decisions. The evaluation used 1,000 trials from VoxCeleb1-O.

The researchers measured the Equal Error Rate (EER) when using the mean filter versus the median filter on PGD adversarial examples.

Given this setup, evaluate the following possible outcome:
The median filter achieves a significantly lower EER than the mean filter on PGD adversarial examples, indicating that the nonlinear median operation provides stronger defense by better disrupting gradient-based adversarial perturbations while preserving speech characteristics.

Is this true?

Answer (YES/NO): YES